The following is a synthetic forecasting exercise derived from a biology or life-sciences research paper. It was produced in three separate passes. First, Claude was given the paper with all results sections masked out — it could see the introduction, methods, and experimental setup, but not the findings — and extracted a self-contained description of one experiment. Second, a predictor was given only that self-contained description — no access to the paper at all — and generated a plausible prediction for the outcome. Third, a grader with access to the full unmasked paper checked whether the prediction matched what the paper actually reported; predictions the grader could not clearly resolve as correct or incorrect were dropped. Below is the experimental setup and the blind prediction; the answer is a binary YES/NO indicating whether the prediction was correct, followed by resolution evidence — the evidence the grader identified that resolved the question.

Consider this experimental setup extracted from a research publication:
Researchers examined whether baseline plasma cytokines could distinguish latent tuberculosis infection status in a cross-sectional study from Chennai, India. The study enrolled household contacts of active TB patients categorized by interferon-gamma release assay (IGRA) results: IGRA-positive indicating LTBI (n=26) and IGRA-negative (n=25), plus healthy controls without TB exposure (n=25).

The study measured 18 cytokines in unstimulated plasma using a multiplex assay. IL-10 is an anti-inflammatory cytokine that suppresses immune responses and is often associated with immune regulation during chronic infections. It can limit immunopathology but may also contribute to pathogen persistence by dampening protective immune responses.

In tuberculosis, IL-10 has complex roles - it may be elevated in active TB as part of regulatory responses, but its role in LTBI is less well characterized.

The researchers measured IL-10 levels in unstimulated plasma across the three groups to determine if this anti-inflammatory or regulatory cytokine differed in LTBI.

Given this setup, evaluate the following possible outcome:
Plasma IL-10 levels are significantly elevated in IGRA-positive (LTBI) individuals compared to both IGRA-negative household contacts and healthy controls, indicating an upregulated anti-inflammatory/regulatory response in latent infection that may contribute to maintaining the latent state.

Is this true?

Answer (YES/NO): NO